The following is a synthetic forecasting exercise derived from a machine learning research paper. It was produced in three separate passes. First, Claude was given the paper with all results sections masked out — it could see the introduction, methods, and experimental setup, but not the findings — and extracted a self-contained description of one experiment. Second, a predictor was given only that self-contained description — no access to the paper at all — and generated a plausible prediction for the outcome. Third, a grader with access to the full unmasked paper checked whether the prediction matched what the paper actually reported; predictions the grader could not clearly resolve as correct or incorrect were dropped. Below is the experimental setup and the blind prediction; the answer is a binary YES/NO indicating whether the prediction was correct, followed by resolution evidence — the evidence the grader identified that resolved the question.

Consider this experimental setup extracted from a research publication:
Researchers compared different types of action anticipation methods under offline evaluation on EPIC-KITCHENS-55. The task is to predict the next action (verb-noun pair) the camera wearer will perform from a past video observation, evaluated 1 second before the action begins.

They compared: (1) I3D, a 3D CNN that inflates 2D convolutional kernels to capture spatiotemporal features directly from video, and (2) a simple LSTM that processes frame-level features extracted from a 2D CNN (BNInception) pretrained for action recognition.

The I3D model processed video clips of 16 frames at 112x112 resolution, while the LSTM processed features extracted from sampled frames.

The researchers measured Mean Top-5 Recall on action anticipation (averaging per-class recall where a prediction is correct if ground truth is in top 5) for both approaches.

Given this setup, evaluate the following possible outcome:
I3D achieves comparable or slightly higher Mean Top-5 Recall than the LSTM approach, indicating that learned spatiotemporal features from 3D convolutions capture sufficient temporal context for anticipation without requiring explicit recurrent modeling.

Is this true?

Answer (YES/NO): NO